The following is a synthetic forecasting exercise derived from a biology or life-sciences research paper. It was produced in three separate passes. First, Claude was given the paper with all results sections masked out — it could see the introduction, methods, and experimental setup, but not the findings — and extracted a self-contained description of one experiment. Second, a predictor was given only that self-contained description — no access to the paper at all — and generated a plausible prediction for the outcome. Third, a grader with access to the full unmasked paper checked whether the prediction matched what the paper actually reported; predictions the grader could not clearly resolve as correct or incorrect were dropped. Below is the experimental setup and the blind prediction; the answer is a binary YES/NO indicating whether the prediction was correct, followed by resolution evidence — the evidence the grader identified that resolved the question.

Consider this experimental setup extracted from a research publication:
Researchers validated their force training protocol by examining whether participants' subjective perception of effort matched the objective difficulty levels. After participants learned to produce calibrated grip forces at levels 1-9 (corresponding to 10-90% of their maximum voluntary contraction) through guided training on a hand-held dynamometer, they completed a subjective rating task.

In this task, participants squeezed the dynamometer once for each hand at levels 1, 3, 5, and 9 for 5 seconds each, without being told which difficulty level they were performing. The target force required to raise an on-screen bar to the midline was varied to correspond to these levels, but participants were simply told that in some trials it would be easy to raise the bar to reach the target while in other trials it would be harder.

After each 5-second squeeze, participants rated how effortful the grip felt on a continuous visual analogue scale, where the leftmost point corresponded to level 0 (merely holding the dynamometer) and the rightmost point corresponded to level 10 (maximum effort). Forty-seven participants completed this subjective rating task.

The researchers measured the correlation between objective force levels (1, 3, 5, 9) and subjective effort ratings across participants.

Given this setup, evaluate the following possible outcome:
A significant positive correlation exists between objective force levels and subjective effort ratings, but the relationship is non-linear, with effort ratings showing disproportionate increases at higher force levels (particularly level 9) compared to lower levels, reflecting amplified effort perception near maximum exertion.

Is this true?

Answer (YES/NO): NO